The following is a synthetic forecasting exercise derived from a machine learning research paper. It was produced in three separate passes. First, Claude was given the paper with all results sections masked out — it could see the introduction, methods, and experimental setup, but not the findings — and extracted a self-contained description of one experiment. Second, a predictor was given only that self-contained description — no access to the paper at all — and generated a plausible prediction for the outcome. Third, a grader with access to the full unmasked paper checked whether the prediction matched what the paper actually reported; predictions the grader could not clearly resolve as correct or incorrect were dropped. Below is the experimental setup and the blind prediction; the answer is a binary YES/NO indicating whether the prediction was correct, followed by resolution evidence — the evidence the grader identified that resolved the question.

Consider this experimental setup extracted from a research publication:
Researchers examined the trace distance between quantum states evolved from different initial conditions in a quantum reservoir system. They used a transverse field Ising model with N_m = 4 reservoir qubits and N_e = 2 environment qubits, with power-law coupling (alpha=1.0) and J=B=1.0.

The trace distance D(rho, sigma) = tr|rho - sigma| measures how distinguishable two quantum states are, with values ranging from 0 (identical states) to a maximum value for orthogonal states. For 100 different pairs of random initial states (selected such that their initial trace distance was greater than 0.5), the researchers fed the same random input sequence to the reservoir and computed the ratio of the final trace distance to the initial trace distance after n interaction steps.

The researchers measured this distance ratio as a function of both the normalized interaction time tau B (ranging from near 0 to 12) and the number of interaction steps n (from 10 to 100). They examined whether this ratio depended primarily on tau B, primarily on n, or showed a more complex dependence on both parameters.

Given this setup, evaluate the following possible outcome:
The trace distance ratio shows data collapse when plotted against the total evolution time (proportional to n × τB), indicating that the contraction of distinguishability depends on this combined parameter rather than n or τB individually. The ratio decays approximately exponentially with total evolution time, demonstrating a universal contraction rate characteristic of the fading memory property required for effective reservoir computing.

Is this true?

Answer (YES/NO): NO